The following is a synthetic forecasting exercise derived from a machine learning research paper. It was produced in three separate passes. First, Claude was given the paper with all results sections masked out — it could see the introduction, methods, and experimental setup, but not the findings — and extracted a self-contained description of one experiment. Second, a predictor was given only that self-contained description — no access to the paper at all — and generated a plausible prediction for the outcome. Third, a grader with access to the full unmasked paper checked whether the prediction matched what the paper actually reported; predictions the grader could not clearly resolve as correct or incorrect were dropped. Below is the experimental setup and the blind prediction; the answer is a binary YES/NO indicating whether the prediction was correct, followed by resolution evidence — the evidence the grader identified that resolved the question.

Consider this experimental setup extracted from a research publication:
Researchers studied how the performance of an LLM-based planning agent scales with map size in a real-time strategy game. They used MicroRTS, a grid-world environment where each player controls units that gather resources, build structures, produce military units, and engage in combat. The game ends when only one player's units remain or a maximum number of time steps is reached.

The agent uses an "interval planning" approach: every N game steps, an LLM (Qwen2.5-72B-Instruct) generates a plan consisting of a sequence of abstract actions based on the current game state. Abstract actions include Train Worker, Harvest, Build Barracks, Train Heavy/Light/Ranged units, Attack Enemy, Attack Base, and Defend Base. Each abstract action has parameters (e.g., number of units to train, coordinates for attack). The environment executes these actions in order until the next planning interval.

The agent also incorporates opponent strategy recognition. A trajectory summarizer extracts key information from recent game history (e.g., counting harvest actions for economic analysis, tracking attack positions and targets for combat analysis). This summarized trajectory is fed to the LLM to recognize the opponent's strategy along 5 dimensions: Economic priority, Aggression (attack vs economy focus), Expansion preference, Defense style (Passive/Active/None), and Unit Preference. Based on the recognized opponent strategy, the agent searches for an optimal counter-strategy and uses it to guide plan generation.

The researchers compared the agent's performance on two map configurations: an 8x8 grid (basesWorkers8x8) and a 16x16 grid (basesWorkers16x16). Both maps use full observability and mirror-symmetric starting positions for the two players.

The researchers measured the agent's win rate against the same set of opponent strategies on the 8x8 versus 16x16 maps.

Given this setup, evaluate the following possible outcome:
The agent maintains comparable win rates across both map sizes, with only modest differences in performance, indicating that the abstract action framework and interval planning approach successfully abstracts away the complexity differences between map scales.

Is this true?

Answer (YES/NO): NO